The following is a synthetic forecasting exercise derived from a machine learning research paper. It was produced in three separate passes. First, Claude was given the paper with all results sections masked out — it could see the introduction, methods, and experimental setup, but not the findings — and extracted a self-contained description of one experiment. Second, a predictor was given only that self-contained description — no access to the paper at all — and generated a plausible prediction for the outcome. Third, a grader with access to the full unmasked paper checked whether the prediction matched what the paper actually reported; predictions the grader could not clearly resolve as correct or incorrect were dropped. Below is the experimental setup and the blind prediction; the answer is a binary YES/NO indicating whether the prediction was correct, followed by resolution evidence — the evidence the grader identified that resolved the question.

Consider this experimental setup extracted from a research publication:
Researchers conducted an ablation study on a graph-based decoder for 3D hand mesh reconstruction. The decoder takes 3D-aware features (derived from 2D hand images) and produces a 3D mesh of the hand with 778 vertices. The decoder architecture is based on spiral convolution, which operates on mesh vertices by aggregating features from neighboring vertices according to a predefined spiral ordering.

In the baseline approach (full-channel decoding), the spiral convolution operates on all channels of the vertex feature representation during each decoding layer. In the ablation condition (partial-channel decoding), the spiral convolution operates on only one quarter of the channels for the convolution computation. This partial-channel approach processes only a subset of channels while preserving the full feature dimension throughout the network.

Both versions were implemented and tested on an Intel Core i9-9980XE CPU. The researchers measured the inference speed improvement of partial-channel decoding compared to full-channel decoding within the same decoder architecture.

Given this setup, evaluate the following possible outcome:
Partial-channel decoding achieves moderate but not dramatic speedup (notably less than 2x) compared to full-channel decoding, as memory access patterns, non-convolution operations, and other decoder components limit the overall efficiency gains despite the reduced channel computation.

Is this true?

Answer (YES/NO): NO